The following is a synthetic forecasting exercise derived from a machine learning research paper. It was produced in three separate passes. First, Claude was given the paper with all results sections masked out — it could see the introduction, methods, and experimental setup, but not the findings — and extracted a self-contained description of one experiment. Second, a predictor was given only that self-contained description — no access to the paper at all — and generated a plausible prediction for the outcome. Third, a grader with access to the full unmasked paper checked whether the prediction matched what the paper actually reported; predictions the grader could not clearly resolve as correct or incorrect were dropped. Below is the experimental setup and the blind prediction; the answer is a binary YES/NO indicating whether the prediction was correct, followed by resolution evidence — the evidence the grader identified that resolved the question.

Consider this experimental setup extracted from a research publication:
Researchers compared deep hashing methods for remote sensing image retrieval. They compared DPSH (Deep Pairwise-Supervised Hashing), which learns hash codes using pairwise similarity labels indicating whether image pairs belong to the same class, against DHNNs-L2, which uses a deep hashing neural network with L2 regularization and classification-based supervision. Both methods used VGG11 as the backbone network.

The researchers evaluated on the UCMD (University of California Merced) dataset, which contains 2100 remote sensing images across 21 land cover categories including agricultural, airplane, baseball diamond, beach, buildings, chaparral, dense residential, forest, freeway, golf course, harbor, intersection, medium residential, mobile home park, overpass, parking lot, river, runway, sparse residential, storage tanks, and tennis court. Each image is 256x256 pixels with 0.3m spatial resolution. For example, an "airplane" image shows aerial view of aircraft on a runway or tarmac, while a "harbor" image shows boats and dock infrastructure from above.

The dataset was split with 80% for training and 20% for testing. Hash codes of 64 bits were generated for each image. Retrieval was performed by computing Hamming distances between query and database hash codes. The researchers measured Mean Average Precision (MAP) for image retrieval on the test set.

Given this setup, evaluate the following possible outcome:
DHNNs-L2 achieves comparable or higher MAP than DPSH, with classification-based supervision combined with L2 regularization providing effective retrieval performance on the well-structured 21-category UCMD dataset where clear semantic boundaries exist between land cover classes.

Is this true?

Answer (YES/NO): YES